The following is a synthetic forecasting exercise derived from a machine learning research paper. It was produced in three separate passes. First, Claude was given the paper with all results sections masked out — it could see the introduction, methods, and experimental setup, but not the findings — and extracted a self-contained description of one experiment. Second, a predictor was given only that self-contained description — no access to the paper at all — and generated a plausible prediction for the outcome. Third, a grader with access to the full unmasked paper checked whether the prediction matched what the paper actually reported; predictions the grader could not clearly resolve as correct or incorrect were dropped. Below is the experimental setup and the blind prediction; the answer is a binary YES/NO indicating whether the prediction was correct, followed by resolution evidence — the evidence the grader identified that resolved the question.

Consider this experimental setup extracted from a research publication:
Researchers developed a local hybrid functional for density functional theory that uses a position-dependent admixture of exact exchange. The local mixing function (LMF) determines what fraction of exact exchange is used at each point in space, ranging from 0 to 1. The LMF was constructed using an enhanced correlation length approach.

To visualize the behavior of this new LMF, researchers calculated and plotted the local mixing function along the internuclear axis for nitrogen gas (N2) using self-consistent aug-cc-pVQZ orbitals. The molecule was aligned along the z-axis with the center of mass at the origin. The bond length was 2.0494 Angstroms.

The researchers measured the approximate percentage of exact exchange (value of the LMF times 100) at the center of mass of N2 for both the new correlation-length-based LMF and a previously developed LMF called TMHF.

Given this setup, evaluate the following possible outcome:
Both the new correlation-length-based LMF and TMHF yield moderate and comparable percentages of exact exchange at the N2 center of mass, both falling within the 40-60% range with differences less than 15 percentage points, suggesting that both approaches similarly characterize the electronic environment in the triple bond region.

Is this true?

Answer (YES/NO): NO